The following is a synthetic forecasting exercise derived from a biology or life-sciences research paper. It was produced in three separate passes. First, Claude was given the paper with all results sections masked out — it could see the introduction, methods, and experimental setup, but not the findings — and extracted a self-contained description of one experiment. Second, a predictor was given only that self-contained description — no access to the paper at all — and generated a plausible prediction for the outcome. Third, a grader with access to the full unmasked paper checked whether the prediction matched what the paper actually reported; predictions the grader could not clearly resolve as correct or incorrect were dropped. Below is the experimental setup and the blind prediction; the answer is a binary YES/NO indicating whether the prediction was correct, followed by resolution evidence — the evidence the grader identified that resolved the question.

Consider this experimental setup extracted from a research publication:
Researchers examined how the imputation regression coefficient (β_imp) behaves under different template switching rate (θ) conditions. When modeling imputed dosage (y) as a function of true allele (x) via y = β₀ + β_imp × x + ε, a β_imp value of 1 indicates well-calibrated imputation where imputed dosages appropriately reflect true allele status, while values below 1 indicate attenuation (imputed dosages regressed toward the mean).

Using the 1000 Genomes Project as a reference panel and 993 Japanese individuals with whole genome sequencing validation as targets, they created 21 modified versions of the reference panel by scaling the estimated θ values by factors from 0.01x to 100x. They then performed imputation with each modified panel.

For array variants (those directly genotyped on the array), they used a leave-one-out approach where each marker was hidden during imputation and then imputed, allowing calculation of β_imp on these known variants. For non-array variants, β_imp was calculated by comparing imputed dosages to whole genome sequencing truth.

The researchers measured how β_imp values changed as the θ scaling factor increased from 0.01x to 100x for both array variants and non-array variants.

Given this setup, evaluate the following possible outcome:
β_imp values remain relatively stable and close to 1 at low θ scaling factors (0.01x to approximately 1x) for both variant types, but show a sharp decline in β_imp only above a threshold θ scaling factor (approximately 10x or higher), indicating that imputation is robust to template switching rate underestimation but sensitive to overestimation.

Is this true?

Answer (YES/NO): NO